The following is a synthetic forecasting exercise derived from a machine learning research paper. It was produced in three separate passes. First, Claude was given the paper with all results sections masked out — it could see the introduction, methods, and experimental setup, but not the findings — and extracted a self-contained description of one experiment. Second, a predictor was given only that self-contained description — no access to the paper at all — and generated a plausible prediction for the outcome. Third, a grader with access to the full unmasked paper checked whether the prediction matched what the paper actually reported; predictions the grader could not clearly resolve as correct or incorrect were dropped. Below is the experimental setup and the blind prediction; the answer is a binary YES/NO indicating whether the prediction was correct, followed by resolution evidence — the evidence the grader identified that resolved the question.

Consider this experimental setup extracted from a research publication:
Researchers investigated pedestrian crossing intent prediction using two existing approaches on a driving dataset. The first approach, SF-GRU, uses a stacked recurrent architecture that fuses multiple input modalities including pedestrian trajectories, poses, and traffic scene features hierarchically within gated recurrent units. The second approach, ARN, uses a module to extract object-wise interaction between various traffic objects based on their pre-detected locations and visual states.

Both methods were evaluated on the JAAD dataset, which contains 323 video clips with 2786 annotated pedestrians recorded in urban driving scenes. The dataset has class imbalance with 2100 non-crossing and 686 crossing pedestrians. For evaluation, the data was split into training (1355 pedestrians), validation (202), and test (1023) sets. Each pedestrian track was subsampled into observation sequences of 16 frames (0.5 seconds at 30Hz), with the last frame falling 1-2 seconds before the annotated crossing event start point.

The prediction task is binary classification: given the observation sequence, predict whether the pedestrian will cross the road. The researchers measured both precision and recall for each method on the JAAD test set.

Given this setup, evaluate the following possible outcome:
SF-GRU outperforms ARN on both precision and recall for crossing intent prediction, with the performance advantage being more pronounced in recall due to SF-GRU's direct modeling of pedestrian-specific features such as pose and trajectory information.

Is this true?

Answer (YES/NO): NO